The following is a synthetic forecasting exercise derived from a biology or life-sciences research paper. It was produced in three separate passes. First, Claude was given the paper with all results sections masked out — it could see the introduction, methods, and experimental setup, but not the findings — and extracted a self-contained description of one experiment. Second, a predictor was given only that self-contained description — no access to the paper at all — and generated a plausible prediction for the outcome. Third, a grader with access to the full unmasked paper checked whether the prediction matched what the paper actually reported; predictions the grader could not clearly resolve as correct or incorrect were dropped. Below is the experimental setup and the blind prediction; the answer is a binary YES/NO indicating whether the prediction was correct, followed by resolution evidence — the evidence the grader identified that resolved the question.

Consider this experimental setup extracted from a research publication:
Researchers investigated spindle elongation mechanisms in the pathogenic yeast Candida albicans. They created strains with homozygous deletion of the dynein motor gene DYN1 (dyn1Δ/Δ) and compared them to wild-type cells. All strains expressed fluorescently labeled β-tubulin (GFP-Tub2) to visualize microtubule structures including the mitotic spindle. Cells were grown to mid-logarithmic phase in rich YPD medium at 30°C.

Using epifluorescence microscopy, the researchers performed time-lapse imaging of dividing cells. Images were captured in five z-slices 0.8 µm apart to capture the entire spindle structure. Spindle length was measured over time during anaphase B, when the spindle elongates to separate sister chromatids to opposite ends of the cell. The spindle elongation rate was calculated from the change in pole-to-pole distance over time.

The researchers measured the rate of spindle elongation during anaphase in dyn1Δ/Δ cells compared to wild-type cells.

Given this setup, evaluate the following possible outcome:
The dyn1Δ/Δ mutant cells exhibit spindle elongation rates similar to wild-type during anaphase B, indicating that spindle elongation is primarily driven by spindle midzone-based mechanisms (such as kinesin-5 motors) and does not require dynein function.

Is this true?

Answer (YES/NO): NO